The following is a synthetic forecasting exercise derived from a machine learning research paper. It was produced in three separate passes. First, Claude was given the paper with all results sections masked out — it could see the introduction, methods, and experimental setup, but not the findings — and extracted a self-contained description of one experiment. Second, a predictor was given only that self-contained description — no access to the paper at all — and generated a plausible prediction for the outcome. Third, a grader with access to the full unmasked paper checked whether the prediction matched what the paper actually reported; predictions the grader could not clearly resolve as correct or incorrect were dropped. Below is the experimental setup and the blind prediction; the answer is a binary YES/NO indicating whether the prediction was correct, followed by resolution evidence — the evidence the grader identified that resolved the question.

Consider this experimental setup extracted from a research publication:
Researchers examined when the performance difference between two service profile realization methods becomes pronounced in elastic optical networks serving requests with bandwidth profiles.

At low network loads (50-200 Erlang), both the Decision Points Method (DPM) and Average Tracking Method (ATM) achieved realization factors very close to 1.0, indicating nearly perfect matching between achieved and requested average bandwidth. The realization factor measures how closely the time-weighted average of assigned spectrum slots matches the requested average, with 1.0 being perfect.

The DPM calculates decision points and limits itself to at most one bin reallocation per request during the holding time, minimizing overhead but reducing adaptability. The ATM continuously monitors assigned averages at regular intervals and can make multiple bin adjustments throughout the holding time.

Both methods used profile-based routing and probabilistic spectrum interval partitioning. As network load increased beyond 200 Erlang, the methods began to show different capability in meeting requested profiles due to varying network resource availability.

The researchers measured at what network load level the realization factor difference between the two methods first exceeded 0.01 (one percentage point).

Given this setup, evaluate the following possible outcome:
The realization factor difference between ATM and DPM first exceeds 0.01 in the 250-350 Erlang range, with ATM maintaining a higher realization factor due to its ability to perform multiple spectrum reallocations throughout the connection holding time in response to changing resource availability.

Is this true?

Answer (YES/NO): NO